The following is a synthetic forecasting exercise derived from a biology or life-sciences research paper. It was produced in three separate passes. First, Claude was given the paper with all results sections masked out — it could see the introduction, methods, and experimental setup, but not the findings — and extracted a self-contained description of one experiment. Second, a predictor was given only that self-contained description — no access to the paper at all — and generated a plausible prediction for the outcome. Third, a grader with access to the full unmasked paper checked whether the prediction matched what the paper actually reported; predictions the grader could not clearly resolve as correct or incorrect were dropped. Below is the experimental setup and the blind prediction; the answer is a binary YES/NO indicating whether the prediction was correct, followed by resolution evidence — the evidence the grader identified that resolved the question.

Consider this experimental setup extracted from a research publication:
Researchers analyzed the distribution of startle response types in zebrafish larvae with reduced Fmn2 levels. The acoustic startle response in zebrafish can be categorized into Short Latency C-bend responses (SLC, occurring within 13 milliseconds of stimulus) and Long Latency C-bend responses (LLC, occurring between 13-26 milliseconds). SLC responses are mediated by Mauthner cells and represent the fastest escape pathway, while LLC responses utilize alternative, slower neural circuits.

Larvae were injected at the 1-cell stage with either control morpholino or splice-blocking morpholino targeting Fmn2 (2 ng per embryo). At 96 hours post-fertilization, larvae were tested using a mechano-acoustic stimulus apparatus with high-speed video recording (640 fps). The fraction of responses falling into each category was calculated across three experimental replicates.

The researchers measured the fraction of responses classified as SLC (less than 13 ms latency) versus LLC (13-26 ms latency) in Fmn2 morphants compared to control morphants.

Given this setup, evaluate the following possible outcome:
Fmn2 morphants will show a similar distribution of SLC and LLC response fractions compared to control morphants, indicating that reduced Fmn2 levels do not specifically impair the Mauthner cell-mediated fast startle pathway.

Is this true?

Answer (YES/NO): NO